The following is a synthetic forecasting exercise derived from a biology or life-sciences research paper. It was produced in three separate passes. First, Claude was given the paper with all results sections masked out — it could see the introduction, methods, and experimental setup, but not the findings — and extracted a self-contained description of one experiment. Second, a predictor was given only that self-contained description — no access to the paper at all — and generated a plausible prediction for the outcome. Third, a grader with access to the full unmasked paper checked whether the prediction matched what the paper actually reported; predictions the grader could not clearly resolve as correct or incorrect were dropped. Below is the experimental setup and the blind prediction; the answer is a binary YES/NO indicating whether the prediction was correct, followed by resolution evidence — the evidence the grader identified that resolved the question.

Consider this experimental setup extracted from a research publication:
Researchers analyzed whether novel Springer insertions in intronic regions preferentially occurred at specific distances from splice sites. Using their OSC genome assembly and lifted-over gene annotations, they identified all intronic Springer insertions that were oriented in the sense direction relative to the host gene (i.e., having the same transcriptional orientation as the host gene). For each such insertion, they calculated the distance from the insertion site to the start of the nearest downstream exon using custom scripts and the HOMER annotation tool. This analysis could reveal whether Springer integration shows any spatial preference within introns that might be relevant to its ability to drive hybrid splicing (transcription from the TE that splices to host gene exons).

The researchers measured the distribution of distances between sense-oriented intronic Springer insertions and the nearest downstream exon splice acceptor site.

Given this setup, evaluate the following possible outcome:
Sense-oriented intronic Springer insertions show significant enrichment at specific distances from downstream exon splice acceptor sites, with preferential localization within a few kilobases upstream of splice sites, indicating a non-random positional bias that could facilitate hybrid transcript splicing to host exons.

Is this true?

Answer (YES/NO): YES